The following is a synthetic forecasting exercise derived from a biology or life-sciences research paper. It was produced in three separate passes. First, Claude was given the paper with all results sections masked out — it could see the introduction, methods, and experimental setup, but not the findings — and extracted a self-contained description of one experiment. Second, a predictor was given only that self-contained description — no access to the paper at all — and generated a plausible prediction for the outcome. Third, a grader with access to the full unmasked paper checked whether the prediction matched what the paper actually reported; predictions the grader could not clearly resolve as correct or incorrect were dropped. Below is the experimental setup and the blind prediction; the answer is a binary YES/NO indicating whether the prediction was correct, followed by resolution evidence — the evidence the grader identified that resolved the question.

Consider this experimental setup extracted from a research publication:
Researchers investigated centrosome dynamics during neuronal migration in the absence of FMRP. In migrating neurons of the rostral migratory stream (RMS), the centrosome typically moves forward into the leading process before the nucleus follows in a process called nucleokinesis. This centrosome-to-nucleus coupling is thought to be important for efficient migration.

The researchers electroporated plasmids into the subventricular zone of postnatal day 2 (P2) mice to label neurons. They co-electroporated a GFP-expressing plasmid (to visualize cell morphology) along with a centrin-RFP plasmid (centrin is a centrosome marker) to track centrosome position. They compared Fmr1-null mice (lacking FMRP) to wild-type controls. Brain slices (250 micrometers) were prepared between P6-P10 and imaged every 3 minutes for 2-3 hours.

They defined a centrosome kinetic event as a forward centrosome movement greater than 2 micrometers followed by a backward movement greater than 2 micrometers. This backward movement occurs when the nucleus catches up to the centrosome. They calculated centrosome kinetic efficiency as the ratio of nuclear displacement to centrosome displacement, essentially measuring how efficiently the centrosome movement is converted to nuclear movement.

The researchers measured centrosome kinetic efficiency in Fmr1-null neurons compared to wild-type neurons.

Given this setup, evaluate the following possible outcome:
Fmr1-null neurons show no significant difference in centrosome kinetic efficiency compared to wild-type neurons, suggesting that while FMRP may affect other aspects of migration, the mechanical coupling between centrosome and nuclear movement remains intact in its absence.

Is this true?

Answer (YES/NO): NO